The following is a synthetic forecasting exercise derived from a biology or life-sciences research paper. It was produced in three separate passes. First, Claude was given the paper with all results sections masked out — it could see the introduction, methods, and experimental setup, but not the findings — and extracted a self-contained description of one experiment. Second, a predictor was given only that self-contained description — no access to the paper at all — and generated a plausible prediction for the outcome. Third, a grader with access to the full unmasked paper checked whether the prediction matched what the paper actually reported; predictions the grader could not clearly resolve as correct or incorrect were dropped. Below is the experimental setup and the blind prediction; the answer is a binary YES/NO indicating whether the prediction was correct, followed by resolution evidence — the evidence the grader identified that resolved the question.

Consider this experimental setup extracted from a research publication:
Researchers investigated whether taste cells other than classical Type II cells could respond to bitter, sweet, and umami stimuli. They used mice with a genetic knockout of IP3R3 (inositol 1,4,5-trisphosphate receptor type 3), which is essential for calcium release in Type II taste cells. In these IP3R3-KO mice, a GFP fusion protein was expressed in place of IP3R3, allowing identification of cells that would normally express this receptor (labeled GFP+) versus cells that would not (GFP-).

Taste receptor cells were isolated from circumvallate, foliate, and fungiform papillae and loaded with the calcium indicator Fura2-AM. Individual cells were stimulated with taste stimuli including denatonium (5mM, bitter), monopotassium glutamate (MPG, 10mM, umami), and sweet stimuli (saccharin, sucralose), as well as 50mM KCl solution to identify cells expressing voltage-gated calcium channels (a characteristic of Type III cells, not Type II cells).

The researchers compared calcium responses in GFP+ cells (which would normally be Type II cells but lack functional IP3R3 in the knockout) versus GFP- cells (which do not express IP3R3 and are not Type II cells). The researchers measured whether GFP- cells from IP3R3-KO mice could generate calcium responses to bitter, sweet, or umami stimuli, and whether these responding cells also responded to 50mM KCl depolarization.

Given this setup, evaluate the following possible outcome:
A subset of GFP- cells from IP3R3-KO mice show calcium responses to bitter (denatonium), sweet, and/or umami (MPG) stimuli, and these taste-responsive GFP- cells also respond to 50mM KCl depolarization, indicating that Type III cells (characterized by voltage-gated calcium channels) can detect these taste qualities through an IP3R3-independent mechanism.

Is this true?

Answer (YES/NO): YES